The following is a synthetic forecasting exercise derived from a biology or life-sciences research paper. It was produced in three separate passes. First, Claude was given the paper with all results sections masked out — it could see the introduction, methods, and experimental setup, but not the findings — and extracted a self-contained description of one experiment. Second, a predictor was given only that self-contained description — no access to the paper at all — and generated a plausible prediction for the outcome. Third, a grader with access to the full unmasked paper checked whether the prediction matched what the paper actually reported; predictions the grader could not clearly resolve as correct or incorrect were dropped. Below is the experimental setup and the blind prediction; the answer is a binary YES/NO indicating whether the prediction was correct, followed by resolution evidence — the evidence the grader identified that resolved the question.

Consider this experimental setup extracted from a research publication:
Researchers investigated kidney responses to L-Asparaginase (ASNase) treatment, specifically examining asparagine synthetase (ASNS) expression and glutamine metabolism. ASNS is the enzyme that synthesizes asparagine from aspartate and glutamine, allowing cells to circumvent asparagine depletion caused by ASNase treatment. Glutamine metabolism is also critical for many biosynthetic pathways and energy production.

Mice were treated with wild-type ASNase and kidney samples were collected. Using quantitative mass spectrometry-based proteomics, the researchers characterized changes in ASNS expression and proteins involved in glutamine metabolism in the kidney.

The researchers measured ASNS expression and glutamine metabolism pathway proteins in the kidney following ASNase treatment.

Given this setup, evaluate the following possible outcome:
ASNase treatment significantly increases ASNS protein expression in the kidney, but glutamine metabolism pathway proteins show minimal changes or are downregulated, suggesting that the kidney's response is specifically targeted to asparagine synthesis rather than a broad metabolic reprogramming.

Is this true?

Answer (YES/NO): NO